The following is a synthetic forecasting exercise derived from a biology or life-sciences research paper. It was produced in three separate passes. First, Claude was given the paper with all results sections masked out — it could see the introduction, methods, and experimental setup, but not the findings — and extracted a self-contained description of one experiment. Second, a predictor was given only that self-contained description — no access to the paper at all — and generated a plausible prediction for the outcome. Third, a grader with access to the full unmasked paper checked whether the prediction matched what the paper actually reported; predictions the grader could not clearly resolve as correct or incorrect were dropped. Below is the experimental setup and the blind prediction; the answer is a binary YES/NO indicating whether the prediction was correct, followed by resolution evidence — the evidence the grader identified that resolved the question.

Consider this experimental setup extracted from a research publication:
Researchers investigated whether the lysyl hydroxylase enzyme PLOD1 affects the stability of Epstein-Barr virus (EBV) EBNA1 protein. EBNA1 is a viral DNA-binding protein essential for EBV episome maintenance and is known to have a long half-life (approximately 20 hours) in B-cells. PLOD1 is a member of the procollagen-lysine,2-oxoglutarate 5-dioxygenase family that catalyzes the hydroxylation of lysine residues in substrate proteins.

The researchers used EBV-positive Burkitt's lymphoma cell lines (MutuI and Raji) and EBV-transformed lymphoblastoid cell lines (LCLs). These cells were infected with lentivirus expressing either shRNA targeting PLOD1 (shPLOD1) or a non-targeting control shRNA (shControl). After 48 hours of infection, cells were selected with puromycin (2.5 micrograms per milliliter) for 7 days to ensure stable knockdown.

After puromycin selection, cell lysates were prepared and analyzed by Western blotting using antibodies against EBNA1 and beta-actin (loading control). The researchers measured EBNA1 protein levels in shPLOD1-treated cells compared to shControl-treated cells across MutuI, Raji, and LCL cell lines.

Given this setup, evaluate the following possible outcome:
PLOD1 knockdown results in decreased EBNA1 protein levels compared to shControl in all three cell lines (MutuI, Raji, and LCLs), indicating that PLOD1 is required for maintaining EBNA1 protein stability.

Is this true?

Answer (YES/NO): YES